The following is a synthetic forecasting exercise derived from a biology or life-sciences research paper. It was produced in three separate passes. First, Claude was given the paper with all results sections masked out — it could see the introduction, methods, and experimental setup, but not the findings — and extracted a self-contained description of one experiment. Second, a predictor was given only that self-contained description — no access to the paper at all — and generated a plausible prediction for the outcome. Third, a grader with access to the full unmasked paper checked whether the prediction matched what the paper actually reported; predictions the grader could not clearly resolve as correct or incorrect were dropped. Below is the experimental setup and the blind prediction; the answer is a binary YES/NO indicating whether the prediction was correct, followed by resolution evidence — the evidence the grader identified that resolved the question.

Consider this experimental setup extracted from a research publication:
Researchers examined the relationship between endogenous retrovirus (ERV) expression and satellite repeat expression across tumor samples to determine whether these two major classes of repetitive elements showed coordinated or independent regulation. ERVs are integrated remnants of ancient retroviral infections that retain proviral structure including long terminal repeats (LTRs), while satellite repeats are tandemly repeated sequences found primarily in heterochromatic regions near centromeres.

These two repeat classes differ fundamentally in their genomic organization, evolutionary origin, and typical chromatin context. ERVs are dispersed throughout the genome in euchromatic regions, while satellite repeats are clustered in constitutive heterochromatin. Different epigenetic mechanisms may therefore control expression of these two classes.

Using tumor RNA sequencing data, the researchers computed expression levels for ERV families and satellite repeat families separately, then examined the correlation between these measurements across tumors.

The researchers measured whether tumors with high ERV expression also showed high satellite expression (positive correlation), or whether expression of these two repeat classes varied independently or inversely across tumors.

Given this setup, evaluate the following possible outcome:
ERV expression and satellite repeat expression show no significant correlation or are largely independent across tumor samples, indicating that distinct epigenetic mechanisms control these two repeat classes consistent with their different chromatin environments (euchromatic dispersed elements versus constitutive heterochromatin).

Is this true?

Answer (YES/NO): YES